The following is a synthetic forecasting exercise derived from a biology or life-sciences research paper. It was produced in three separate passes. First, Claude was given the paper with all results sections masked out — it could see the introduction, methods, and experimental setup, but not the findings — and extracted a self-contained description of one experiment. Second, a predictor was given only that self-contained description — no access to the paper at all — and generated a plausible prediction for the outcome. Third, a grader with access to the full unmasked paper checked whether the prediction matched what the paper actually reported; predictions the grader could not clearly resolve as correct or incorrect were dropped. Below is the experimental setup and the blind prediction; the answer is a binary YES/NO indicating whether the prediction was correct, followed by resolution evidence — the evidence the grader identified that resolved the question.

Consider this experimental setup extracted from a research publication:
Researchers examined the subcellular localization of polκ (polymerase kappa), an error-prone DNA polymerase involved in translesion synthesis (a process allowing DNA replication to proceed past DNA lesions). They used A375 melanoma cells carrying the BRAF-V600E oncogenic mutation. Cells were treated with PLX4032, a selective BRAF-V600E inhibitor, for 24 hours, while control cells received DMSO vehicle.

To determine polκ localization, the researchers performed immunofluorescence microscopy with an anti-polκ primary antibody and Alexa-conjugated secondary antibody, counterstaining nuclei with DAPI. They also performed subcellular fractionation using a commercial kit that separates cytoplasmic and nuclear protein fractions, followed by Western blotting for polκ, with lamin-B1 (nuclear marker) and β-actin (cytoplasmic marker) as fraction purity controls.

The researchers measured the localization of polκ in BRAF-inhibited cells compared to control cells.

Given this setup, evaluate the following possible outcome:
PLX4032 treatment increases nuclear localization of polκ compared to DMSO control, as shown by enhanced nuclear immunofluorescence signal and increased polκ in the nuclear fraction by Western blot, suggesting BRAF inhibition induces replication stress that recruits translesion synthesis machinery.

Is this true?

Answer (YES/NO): YES